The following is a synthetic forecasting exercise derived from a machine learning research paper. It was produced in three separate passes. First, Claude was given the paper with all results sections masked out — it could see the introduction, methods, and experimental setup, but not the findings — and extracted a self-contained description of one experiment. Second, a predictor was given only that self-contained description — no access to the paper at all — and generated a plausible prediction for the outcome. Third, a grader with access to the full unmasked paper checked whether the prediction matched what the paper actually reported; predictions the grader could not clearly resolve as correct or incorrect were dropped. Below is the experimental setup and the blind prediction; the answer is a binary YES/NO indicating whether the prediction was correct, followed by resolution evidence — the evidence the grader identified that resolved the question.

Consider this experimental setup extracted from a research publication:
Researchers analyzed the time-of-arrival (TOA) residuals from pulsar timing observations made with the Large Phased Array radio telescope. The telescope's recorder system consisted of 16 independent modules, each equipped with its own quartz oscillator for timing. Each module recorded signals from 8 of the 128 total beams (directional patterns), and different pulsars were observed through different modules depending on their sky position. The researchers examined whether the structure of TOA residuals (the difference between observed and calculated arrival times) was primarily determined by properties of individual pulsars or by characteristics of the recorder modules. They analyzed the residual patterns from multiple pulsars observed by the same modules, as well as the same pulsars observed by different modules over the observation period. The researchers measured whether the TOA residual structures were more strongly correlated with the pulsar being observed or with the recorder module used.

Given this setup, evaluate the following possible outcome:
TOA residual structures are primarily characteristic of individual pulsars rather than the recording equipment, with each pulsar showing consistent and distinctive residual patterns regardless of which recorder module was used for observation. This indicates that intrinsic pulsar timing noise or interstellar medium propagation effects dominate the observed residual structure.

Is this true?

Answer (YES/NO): NO